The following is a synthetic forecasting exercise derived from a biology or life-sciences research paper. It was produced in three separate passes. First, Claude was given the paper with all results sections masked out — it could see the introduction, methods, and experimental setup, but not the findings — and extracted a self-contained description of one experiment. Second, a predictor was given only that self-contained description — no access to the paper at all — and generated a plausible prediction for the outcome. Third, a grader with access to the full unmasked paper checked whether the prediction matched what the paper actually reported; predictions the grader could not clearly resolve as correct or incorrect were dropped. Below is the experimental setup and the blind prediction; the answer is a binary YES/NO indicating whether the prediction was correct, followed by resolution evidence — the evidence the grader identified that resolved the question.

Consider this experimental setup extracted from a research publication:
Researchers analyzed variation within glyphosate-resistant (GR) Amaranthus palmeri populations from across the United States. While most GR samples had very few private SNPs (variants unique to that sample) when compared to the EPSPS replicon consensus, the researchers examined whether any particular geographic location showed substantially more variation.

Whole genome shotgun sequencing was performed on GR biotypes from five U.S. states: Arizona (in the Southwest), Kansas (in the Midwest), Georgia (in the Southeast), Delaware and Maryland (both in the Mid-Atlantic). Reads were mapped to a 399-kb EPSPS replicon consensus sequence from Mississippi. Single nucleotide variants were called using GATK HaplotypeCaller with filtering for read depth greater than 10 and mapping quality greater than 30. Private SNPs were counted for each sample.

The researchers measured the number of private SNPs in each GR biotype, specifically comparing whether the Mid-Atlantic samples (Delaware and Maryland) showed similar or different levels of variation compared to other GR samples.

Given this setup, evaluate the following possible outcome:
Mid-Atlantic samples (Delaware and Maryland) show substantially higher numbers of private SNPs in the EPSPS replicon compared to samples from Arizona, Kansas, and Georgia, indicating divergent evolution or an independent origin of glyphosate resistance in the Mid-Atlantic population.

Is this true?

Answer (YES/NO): NO